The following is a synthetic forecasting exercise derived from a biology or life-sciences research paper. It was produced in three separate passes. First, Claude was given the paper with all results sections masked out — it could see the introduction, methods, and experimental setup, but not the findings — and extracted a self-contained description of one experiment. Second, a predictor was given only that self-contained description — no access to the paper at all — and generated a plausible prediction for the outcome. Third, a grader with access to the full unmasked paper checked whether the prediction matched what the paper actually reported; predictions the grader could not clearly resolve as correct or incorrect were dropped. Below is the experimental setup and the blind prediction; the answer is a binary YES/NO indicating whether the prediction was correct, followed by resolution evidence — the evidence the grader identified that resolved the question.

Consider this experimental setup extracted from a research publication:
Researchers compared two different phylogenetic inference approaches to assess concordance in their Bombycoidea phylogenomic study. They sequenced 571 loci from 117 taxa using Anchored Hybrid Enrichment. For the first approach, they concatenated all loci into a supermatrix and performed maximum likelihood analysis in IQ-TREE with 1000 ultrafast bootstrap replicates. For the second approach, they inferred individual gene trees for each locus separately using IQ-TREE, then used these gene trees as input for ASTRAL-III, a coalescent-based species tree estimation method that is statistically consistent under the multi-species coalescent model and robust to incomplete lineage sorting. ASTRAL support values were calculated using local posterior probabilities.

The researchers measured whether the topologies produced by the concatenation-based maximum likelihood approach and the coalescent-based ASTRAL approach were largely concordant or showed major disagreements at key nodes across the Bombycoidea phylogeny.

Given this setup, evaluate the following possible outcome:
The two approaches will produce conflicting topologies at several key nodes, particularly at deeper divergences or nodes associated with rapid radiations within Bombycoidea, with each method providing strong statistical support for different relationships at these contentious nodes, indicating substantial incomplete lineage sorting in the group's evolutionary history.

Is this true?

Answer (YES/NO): NO